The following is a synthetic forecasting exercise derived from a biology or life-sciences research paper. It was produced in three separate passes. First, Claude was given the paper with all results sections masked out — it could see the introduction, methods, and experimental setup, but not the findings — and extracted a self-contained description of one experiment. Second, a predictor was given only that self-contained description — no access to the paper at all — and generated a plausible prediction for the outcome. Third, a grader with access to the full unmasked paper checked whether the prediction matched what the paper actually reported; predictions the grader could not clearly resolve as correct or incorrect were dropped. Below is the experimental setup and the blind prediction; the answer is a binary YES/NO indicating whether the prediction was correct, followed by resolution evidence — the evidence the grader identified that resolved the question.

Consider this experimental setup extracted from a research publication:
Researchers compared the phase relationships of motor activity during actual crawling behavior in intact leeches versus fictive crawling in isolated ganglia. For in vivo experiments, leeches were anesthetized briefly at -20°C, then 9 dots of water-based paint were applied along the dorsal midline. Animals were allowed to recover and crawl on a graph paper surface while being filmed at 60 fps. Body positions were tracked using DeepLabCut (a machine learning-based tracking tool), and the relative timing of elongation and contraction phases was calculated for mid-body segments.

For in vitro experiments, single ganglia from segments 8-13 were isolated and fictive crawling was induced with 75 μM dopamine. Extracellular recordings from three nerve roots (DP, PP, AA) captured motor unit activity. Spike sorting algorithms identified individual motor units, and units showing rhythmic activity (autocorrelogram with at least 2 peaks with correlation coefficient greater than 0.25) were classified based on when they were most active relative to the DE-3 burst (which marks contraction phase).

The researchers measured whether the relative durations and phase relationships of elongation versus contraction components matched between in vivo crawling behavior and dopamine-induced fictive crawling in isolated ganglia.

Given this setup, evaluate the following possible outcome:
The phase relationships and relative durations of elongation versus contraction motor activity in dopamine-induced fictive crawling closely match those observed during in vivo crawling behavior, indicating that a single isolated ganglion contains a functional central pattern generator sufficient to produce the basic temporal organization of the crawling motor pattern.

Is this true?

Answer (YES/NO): YES